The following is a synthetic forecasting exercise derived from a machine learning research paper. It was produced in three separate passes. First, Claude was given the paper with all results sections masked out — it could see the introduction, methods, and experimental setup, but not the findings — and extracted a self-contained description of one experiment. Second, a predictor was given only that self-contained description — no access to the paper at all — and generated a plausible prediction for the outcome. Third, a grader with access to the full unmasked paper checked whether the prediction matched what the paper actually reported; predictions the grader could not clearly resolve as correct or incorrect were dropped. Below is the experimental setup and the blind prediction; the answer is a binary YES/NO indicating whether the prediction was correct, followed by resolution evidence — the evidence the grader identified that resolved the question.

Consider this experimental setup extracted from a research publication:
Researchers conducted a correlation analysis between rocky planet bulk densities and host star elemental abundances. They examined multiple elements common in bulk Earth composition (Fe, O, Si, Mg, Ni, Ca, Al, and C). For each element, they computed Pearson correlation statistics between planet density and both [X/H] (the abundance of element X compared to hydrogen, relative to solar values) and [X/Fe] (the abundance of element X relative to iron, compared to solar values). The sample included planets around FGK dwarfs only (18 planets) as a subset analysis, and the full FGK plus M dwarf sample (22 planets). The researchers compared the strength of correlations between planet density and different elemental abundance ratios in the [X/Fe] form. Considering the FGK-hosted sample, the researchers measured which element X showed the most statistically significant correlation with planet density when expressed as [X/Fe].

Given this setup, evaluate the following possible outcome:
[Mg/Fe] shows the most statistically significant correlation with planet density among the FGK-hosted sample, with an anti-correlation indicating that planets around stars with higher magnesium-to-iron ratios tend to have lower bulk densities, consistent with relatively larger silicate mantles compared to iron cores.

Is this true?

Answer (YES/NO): YES